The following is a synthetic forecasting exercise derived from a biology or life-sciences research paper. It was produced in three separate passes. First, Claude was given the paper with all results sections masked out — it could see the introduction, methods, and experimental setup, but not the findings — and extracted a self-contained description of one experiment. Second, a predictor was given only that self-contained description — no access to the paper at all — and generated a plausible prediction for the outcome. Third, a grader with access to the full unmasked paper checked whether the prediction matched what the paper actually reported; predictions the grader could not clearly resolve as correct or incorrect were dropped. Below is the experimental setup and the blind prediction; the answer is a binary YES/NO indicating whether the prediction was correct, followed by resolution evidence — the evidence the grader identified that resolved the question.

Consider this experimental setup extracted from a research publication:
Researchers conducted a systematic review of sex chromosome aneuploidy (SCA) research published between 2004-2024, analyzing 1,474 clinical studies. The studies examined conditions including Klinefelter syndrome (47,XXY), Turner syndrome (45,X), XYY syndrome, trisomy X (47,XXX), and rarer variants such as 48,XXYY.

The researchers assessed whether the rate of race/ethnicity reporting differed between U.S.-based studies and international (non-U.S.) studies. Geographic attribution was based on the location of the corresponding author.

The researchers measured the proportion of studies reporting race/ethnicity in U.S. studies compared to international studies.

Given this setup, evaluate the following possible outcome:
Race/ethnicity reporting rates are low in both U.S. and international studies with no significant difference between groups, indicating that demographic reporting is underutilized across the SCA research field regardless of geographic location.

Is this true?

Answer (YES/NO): NO